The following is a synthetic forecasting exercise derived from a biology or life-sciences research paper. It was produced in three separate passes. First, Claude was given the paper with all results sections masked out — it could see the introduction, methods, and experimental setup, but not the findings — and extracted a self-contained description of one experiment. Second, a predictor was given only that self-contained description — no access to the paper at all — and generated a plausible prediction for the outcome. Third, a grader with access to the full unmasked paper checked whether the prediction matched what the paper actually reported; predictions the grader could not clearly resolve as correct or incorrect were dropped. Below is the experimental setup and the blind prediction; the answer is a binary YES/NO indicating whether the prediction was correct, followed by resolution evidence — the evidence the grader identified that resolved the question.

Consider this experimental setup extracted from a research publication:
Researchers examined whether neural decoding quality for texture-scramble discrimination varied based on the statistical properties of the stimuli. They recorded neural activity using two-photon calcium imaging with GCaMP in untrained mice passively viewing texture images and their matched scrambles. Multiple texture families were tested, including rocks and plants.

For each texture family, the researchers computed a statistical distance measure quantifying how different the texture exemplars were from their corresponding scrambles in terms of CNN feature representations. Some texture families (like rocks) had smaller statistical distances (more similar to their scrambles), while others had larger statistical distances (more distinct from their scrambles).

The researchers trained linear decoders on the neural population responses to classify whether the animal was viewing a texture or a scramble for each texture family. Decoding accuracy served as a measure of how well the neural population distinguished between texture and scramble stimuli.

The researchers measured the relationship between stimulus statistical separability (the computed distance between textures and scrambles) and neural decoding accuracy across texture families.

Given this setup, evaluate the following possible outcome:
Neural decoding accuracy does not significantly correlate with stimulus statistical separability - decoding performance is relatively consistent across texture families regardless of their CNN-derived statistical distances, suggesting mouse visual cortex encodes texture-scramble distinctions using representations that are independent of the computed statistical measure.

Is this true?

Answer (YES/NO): NO